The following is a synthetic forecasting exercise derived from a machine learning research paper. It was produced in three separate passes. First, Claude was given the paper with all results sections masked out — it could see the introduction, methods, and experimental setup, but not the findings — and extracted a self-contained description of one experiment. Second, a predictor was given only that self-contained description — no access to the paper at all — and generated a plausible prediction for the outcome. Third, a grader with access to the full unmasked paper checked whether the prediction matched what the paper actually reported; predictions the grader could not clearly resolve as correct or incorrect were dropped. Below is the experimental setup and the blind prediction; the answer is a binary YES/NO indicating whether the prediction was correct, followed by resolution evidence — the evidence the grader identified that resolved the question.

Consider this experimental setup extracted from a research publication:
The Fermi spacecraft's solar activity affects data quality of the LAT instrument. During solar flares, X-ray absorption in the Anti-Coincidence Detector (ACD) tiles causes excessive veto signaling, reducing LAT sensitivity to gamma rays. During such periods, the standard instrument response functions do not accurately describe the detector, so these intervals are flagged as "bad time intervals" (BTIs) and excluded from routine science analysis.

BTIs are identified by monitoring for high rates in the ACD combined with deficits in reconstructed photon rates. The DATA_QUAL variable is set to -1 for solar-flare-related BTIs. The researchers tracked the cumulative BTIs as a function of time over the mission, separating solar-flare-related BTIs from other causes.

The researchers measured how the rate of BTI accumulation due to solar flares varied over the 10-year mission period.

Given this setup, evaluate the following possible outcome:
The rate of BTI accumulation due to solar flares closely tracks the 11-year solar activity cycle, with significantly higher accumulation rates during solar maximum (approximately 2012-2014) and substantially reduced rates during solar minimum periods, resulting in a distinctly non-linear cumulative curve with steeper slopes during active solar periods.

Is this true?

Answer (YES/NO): YES